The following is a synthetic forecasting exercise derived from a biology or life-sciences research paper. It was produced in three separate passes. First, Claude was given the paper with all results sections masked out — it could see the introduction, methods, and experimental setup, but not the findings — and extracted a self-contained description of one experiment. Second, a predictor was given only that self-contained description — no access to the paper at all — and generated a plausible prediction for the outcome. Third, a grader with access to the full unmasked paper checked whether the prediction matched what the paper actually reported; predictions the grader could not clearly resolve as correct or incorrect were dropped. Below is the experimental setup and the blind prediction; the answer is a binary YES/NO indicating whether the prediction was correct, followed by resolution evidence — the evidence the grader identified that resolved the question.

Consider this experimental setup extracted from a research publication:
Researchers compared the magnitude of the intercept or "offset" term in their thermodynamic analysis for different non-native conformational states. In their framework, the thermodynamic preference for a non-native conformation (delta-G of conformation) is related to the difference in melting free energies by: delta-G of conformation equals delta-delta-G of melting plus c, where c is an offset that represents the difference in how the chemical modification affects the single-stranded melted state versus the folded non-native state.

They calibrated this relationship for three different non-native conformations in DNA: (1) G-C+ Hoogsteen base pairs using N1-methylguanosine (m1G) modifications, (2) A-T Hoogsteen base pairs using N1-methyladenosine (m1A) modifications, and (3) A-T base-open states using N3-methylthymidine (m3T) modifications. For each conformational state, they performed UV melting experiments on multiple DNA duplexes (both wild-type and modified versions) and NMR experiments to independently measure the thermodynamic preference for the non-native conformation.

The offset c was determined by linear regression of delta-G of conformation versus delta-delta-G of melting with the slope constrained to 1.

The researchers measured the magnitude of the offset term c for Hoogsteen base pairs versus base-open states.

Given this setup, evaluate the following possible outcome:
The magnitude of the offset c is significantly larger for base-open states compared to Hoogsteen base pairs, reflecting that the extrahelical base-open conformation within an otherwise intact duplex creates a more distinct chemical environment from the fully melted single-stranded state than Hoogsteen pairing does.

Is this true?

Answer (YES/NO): YES